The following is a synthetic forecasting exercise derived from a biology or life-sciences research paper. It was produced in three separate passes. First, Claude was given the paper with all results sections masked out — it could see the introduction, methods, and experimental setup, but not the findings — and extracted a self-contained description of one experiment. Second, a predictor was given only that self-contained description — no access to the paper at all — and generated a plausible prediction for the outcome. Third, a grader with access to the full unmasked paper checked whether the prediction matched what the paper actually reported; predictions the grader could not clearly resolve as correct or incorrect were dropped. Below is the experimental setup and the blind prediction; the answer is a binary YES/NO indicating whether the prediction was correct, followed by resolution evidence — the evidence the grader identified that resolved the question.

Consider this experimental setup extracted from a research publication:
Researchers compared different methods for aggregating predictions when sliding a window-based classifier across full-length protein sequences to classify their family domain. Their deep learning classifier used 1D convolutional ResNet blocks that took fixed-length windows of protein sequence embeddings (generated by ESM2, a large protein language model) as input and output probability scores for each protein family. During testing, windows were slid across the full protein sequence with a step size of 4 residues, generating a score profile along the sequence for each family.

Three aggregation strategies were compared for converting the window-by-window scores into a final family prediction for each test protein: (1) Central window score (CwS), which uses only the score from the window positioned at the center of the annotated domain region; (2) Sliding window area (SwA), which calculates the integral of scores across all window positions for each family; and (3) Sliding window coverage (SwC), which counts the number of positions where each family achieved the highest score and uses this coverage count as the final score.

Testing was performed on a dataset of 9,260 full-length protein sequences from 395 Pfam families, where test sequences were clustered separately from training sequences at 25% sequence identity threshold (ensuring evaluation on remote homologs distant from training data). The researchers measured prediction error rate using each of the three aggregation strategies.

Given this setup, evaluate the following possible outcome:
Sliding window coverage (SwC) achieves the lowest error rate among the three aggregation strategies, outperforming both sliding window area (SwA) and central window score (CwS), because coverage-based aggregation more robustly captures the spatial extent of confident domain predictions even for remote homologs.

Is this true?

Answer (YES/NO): NO